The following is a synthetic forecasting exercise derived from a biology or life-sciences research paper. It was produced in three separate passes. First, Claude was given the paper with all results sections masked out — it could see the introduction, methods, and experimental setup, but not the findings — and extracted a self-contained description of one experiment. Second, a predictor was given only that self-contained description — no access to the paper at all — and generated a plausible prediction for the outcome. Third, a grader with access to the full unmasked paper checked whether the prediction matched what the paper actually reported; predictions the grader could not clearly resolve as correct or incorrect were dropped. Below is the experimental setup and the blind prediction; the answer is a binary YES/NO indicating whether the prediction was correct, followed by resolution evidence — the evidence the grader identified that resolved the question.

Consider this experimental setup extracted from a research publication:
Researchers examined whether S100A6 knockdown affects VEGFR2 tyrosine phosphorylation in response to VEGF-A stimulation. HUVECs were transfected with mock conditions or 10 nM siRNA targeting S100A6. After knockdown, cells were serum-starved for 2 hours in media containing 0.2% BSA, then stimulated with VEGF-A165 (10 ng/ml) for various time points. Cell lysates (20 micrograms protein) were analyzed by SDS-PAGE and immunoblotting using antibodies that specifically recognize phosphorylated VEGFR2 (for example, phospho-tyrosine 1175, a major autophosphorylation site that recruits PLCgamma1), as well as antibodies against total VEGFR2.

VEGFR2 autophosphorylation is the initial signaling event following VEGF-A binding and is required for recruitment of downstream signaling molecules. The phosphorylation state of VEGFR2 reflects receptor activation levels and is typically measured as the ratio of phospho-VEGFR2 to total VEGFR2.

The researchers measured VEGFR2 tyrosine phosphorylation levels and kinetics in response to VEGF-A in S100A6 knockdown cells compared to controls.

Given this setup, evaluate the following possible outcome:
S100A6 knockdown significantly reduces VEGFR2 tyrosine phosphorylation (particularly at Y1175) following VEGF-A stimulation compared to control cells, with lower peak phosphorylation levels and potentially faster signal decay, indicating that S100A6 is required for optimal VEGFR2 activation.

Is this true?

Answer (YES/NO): NO